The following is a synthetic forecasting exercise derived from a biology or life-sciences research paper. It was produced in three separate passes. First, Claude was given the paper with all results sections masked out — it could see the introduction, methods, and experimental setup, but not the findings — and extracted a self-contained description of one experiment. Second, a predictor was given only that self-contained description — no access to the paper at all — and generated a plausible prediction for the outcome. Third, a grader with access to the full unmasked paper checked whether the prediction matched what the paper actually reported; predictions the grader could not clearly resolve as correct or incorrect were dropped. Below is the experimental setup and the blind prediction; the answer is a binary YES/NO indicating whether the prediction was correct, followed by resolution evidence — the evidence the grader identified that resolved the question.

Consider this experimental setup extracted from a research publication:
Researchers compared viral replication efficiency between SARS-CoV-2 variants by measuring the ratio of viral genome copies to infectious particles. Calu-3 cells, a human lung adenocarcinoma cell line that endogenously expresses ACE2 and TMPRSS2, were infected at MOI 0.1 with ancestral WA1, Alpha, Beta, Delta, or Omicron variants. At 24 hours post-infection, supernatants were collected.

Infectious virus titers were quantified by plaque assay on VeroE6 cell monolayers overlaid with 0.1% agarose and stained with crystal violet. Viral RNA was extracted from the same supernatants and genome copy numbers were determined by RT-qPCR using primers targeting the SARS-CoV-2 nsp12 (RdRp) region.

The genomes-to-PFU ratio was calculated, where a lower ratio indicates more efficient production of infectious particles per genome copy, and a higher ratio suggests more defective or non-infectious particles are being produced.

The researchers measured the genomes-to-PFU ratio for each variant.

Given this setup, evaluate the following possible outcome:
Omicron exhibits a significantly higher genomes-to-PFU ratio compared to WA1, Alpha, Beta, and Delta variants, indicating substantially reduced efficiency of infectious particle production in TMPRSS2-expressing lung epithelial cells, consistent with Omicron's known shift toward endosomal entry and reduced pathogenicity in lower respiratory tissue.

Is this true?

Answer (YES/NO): NO